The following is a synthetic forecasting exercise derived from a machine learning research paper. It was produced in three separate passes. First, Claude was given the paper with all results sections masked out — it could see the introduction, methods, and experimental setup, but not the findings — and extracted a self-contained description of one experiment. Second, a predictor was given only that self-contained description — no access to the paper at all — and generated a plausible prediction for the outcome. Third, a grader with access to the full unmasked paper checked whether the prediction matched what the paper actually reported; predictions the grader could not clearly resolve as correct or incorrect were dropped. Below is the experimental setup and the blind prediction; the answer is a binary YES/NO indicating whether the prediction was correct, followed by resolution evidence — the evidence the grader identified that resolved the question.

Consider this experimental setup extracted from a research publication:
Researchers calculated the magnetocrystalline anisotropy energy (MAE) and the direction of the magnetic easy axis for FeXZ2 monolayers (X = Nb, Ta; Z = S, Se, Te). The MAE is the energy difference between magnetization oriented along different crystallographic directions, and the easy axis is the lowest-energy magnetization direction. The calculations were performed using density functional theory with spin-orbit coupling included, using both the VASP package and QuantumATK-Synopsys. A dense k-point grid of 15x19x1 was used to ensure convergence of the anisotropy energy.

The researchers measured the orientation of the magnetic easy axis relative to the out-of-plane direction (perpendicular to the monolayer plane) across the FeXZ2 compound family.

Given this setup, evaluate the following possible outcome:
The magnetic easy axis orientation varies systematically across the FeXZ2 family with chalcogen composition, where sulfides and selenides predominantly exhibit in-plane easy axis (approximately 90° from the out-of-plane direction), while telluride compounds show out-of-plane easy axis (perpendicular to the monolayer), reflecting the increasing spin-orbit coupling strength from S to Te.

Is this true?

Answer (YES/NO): NO